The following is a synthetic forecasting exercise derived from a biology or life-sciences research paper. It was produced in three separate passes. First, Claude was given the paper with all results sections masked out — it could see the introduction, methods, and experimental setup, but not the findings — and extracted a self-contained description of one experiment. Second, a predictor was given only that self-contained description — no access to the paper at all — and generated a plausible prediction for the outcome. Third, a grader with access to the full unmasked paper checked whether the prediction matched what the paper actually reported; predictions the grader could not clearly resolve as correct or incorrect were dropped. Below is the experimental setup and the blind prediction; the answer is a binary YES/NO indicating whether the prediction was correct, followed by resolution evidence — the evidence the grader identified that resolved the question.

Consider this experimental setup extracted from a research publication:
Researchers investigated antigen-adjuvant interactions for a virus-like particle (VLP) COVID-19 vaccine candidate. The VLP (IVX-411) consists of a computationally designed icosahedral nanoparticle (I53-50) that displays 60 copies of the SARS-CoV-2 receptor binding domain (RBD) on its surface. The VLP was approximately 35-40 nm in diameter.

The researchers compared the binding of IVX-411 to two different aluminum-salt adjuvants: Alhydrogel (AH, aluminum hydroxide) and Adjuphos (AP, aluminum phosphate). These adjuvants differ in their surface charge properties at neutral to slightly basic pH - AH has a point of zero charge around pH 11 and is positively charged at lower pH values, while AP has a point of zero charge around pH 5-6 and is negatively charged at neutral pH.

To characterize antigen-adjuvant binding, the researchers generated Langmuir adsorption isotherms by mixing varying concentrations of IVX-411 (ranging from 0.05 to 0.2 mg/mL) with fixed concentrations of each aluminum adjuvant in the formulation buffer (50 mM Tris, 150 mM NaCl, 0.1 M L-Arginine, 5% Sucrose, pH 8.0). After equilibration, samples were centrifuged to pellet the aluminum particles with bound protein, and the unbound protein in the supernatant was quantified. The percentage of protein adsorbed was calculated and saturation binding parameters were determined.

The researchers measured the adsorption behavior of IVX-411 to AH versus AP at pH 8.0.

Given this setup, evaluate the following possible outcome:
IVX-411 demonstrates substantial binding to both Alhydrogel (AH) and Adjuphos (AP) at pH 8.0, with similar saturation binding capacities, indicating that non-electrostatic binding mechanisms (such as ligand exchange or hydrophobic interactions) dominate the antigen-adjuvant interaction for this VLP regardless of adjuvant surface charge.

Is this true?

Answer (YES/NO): YES